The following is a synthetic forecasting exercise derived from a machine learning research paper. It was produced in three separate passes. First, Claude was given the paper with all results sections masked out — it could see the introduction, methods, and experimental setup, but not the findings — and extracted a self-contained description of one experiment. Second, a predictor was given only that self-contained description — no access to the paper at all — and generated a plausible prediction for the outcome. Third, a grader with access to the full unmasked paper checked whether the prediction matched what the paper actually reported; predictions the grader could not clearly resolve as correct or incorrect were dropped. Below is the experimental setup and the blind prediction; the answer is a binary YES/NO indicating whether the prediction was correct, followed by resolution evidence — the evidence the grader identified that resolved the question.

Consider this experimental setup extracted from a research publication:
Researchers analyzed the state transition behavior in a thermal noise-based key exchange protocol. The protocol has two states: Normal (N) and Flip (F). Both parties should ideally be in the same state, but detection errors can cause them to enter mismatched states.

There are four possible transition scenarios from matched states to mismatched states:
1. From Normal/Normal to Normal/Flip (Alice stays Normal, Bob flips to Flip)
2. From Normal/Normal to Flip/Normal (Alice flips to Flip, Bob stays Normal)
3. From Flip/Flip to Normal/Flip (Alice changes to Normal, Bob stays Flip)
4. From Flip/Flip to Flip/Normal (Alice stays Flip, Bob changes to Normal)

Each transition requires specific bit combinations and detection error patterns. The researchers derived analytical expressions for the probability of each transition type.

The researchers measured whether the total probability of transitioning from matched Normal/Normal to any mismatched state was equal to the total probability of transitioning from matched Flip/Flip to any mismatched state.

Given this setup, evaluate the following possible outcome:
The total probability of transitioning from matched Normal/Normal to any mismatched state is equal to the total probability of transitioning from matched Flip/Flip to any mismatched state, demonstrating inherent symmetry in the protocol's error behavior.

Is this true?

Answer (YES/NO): YES